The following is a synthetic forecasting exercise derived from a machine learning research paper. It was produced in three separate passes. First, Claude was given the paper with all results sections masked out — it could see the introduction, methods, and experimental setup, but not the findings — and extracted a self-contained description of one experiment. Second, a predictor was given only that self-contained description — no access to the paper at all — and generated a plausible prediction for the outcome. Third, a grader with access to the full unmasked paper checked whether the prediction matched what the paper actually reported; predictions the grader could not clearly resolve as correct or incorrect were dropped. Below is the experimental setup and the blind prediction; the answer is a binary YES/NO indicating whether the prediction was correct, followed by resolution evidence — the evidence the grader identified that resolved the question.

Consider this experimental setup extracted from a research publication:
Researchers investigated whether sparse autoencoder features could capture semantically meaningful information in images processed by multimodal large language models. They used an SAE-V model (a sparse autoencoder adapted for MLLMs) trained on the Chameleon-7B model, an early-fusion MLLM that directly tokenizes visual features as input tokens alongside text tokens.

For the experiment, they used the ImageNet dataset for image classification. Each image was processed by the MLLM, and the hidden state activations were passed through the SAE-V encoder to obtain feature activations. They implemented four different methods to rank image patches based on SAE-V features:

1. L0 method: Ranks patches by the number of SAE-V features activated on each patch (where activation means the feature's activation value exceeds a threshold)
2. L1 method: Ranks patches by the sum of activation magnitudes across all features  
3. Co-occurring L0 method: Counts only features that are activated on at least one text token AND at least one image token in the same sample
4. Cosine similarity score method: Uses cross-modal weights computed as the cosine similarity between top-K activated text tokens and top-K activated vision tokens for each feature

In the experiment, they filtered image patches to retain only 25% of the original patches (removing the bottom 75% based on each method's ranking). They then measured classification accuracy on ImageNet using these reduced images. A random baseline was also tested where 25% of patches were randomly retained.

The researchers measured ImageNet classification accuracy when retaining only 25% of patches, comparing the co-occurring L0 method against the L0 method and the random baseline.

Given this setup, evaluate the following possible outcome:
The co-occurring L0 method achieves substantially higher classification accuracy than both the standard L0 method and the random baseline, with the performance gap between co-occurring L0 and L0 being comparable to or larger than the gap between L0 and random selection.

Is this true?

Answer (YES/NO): NO